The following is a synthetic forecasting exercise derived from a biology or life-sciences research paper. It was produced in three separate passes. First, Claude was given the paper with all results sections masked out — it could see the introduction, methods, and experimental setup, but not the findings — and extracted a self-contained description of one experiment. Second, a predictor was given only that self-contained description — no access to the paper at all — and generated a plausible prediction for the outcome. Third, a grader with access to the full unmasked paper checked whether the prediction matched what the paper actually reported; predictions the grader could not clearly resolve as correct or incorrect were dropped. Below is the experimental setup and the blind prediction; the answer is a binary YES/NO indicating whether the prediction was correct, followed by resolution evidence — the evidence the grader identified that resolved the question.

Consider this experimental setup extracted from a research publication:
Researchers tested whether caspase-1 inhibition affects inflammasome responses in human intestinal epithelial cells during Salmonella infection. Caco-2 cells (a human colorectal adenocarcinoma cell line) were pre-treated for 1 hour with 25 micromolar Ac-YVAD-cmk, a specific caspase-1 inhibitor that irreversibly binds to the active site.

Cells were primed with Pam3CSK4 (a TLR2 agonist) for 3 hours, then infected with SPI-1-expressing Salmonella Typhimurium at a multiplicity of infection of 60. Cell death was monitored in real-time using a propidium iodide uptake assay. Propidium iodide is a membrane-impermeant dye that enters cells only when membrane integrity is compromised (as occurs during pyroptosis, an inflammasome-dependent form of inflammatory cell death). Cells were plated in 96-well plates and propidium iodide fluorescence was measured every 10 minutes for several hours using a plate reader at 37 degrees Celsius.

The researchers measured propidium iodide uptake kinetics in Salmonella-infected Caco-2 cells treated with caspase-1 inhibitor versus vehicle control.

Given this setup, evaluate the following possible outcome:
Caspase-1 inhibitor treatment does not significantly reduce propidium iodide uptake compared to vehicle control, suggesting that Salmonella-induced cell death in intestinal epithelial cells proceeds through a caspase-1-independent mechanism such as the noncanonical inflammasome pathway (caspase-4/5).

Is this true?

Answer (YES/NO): NO